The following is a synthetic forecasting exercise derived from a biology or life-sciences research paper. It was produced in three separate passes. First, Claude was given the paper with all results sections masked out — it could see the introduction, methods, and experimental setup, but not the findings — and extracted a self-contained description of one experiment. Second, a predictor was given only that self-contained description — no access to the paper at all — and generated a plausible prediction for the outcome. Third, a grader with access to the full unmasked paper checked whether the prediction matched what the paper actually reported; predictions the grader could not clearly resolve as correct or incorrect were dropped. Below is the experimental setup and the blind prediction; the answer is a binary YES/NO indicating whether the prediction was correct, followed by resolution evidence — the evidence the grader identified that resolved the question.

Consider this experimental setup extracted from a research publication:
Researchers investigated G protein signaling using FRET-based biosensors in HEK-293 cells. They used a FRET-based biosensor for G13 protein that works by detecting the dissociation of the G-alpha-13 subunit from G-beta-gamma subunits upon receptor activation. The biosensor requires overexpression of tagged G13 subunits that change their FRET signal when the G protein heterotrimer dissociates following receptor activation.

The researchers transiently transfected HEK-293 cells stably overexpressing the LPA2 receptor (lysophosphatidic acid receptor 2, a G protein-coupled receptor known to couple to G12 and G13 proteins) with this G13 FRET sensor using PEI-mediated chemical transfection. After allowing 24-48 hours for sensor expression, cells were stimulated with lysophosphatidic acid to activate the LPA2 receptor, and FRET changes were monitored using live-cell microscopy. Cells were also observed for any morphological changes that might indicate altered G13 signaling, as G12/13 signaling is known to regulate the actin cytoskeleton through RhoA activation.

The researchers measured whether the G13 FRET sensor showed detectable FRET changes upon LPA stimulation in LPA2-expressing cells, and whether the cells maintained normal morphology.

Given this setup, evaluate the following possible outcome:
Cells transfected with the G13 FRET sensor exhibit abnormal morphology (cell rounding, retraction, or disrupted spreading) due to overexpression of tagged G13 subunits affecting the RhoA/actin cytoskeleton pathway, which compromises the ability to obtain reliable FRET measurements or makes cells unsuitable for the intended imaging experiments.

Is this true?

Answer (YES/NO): YES